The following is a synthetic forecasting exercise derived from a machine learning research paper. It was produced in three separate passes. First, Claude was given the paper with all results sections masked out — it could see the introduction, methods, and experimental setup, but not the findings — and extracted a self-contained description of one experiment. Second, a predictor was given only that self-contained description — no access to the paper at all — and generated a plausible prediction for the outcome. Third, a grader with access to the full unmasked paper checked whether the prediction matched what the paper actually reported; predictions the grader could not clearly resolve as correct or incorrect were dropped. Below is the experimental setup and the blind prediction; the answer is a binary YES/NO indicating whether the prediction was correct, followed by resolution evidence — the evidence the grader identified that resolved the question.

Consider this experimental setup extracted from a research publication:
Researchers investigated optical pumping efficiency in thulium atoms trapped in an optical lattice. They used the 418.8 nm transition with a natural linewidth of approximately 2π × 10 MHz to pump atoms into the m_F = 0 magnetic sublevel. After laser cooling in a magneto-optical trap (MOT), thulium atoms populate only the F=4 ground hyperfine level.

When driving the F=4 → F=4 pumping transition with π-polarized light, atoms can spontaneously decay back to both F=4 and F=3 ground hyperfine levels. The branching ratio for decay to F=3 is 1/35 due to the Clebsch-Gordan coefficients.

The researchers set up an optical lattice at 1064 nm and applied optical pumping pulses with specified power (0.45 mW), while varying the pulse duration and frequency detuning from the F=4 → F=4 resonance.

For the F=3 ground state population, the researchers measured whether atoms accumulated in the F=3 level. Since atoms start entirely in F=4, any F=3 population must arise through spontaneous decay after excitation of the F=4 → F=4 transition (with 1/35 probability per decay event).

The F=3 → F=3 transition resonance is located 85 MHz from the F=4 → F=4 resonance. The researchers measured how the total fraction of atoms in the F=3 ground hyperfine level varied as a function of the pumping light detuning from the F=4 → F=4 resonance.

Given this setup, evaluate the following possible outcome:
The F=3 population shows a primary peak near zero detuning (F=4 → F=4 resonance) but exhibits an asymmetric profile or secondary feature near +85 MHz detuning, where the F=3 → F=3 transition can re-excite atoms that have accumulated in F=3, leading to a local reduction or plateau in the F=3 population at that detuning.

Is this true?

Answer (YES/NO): NO